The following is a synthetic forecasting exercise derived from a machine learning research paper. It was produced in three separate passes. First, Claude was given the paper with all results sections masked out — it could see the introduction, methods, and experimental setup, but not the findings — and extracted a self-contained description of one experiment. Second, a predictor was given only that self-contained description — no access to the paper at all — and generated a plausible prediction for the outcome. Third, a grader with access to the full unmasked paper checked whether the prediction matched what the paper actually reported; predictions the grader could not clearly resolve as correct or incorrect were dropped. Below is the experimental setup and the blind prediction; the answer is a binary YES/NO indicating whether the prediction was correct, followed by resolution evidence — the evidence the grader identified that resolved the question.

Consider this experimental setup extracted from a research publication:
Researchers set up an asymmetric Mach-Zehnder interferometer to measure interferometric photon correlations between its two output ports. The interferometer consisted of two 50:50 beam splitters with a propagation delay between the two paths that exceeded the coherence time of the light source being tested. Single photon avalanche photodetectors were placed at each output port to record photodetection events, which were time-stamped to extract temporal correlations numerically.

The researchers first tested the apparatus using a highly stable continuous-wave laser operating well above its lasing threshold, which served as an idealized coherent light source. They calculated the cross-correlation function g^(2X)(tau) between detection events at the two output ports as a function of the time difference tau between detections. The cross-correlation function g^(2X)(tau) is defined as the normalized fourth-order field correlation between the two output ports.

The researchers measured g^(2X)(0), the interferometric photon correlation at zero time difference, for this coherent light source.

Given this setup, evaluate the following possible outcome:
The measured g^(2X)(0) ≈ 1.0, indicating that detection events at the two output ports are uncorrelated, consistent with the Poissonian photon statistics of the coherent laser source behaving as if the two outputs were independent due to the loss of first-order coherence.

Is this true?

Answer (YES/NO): NO